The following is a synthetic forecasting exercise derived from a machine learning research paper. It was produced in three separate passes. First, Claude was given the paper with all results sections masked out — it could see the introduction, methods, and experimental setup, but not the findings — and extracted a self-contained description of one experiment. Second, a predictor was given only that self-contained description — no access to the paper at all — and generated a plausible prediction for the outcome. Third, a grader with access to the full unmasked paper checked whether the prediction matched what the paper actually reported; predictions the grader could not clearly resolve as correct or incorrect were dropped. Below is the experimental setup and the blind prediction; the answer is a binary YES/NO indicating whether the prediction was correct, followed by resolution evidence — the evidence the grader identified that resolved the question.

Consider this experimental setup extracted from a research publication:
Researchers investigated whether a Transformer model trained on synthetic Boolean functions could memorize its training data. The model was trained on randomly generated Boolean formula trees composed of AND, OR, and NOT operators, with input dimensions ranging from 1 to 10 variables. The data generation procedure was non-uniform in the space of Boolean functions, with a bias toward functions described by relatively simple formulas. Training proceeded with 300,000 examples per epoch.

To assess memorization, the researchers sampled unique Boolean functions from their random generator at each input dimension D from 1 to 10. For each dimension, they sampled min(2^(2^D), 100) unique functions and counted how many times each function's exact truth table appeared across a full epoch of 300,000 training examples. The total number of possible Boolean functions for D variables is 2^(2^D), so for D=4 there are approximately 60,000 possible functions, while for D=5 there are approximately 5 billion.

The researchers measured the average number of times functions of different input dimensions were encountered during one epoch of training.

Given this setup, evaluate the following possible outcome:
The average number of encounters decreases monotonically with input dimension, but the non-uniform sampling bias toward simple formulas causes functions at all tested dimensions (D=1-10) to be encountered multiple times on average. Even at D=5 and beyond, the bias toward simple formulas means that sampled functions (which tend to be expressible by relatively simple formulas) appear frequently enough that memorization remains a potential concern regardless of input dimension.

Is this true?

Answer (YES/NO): NO